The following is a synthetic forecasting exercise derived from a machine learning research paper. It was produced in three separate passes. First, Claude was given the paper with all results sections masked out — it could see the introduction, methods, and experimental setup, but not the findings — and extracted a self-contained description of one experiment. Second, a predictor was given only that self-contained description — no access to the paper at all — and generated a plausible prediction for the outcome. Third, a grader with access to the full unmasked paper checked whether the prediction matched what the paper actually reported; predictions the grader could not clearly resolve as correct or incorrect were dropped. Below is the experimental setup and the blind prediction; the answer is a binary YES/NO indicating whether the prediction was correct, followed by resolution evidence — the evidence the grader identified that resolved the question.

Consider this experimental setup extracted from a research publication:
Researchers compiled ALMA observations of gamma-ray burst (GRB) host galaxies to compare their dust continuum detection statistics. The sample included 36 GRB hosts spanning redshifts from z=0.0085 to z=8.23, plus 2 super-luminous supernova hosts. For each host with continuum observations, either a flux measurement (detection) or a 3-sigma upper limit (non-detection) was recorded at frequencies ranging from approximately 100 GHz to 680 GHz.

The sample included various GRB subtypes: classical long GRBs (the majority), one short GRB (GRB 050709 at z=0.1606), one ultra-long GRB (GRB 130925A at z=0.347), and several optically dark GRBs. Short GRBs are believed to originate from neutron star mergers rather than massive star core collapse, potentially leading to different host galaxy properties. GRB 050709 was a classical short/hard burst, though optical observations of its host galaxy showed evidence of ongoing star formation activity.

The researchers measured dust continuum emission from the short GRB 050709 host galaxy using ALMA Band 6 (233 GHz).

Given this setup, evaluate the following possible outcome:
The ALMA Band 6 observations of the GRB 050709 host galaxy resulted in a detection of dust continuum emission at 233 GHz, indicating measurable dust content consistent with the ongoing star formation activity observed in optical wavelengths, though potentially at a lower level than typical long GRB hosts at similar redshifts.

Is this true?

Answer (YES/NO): NO